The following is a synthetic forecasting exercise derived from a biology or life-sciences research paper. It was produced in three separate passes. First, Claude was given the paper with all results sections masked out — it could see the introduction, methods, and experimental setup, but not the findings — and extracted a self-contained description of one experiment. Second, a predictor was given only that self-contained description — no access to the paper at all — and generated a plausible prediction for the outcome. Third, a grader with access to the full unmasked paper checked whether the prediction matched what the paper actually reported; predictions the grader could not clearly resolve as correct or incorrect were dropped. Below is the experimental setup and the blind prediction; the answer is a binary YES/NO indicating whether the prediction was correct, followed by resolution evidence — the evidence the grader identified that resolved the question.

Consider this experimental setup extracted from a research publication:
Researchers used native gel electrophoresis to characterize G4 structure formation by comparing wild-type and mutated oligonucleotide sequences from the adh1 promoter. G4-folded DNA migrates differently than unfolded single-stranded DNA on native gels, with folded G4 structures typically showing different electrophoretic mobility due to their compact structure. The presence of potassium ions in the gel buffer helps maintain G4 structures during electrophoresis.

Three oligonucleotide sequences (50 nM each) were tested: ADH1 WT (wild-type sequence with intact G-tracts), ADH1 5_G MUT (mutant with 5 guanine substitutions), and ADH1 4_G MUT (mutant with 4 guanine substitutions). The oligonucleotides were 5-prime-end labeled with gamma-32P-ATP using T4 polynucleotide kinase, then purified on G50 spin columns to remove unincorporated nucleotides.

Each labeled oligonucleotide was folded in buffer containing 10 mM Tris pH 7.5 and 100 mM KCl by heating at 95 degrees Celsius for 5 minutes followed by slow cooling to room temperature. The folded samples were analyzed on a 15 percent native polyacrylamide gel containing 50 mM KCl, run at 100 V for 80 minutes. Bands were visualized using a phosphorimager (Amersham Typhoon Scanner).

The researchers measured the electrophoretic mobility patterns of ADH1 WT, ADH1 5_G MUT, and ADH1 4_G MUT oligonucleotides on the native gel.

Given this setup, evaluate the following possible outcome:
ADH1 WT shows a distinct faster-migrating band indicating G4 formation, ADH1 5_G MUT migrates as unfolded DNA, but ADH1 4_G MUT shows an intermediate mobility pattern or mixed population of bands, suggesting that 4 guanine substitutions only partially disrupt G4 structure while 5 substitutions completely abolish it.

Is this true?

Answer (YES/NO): NO